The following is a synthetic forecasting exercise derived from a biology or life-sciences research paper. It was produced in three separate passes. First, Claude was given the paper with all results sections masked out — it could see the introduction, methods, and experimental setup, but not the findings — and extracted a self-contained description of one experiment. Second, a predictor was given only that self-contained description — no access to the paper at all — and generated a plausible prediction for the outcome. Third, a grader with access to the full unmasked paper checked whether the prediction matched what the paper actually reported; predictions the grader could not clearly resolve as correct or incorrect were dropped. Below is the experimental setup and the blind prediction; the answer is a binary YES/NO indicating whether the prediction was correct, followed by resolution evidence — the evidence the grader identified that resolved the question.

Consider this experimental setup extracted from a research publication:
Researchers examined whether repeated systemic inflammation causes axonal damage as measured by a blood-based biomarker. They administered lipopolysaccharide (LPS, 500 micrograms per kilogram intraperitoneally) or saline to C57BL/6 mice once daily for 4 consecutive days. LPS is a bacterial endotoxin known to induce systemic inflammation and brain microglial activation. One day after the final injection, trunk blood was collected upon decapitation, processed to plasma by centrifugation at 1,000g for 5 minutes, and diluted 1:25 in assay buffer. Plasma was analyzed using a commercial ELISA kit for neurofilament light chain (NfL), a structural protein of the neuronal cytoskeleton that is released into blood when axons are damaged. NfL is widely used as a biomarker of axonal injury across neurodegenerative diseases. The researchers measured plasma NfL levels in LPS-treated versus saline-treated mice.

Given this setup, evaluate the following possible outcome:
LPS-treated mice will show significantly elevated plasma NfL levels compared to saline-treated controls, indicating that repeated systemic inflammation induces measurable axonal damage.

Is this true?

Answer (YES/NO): NO